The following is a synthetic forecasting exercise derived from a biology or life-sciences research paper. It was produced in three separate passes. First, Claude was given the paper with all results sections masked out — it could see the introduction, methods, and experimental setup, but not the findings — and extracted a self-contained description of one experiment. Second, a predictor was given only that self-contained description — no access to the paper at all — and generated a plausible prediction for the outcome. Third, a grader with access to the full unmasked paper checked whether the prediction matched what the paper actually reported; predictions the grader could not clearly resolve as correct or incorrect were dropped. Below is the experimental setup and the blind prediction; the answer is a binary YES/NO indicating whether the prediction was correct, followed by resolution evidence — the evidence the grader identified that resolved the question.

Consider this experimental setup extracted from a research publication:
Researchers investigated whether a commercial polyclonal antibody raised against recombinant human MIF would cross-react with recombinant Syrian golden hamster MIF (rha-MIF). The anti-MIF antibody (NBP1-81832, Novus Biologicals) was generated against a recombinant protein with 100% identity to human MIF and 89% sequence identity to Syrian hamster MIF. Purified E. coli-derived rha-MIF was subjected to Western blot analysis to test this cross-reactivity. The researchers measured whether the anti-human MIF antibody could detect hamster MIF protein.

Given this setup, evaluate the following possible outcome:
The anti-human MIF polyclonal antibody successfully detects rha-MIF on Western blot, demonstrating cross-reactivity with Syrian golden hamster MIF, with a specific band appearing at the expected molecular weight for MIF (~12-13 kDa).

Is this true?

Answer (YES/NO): YES